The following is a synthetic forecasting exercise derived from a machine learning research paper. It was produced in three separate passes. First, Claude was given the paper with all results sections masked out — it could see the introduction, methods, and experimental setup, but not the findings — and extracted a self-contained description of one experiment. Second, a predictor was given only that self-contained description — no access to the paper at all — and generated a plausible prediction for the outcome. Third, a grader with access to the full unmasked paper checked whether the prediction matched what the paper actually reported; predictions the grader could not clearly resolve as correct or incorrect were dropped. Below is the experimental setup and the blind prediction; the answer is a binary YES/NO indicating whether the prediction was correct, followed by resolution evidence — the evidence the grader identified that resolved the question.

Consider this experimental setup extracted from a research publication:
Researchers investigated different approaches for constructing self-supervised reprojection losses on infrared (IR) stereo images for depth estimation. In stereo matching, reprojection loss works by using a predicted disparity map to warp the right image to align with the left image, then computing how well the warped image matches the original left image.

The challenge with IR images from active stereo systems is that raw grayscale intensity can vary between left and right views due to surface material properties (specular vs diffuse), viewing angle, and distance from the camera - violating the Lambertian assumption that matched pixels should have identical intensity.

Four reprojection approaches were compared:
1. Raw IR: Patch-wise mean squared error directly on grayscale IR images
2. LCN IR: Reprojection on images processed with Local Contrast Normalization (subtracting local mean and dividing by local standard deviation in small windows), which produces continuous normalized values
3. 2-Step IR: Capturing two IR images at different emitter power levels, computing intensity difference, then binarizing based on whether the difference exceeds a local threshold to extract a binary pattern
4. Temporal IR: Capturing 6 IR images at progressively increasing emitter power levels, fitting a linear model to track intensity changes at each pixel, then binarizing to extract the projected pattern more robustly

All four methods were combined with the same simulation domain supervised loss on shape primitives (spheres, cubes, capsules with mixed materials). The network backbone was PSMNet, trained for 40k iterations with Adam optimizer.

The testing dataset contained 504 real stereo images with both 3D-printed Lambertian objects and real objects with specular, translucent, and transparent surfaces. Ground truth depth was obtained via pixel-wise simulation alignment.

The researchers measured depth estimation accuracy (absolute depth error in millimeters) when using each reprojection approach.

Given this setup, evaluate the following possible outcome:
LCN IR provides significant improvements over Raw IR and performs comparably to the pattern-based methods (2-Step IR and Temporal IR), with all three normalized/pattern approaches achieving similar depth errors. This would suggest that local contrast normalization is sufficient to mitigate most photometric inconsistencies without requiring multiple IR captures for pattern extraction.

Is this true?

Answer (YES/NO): NO